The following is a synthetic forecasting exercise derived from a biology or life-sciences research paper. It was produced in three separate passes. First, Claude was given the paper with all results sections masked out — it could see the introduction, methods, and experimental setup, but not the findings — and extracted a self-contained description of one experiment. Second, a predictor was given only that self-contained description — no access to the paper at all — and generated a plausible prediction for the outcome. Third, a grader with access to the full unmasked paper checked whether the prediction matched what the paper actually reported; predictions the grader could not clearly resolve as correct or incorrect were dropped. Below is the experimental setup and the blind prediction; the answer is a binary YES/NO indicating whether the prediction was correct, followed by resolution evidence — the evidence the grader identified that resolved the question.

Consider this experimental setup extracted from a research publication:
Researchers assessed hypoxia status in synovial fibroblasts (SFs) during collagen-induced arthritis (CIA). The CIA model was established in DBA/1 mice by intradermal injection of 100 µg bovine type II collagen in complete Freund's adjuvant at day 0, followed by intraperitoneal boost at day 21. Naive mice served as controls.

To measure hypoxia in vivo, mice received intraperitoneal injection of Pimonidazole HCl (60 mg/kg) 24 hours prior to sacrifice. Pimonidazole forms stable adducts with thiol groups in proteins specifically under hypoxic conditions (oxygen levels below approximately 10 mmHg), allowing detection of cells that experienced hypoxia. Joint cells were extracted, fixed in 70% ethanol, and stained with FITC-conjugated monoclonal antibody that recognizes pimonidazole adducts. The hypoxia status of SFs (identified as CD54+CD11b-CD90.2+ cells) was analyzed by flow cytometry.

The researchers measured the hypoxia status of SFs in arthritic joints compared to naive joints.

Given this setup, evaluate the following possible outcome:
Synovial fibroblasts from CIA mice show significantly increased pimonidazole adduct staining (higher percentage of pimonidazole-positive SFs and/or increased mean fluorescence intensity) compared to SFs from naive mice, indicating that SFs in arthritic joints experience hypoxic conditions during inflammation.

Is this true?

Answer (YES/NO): YES